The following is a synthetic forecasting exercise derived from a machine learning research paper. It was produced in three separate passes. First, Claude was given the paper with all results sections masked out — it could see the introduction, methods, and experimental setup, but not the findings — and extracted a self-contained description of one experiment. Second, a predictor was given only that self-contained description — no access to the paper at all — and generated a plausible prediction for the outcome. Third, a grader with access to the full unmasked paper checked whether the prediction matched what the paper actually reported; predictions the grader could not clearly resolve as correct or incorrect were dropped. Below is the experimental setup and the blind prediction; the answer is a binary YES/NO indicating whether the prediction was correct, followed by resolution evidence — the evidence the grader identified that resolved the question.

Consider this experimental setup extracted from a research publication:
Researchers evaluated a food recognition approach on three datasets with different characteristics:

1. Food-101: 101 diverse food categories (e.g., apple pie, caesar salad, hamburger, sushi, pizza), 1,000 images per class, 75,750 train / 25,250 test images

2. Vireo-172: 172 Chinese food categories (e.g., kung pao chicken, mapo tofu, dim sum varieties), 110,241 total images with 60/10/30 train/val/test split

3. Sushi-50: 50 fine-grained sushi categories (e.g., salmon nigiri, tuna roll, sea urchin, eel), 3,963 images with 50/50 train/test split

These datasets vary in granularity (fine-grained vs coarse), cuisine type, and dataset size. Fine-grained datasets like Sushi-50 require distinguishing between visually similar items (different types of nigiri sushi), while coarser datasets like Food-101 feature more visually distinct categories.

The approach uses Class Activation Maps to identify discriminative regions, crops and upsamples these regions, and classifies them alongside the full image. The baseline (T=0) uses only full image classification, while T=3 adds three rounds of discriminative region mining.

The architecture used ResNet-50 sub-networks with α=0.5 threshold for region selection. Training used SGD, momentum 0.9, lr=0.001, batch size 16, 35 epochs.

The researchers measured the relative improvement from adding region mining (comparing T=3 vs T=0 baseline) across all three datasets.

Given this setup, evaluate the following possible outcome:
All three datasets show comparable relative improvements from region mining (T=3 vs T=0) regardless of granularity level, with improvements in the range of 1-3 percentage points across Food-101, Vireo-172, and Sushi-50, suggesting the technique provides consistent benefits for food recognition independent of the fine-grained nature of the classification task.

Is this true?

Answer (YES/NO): NO